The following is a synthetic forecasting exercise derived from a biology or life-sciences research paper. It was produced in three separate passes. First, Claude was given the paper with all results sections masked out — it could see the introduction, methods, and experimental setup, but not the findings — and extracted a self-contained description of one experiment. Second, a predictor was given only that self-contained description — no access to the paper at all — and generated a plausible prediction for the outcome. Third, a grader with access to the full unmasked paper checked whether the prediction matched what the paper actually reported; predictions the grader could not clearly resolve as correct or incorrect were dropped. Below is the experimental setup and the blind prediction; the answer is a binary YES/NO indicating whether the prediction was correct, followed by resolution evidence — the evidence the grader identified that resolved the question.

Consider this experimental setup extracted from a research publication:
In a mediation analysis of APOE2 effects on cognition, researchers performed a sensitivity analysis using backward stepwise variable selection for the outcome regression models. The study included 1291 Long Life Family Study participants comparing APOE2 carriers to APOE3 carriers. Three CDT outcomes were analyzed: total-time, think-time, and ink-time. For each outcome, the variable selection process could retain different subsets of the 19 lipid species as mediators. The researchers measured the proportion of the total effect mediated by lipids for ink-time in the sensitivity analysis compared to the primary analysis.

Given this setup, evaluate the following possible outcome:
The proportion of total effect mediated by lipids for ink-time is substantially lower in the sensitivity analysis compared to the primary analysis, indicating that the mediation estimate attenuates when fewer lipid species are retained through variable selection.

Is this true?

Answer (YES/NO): YES